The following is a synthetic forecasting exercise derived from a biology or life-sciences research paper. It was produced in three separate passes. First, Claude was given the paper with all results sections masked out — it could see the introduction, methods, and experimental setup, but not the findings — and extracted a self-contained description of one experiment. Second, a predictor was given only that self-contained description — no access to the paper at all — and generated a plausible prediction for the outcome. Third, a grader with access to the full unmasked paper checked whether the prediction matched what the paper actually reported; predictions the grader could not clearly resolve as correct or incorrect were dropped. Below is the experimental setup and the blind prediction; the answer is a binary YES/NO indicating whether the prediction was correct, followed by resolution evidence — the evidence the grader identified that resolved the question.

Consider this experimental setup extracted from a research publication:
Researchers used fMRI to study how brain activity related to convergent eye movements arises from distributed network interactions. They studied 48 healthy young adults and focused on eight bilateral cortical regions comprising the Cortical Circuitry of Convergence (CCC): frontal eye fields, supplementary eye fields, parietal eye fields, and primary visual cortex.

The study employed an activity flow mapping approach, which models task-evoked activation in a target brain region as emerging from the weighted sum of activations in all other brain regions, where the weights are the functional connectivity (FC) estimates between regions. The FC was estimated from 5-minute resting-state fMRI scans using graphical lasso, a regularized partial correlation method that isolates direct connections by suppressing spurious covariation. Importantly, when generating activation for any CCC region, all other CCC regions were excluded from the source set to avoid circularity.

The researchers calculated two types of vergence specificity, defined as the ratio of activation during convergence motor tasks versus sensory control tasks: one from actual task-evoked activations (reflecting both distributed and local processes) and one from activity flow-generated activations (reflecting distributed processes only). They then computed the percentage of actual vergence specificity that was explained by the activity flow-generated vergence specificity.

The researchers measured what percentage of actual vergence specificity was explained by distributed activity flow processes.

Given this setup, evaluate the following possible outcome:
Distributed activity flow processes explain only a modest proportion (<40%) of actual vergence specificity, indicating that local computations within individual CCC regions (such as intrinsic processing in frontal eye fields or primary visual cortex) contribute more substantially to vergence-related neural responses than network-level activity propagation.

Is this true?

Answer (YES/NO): NO